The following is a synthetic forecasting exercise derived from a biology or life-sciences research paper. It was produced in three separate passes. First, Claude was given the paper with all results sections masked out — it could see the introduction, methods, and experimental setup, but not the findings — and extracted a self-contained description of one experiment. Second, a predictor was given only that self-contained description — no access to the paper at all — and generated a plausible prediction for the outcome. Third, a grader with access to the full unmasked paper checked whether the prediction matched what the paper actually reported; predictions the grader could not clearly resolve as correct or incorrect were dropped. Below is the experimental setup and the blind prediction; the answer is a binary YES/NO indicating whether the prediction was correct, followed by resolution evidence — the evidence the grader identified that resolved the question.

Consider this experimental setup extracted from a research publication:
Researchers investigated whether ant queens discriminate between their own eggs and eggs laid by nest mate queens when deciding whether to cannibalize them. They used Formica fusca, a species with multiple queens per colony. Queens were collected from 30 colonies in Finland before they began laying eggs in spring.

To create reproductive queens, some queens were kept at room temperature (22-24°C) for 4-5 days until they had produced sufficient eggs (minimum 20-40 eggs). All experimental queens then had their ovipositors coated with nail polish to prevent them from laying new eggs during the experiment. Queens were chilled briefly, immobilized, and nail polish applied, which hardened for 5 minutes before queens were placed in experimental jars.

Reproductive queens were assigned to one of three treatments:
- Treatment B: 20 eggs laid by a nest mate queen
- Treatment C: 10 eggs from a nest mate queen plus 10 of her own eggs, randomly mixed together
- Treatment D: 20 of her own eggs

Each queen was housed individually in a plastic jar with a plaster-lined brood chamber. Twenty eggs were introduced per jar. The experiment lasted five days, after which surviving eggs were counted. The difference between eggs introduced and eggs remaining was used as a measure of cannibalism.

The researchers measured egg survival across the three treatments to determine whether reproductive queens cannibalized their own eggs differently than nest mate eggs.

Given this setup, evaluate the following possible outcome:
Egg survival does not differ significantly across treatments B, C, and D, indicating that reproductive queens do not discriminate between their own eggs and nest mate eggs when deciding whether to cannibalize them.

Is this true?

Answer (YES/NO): YES